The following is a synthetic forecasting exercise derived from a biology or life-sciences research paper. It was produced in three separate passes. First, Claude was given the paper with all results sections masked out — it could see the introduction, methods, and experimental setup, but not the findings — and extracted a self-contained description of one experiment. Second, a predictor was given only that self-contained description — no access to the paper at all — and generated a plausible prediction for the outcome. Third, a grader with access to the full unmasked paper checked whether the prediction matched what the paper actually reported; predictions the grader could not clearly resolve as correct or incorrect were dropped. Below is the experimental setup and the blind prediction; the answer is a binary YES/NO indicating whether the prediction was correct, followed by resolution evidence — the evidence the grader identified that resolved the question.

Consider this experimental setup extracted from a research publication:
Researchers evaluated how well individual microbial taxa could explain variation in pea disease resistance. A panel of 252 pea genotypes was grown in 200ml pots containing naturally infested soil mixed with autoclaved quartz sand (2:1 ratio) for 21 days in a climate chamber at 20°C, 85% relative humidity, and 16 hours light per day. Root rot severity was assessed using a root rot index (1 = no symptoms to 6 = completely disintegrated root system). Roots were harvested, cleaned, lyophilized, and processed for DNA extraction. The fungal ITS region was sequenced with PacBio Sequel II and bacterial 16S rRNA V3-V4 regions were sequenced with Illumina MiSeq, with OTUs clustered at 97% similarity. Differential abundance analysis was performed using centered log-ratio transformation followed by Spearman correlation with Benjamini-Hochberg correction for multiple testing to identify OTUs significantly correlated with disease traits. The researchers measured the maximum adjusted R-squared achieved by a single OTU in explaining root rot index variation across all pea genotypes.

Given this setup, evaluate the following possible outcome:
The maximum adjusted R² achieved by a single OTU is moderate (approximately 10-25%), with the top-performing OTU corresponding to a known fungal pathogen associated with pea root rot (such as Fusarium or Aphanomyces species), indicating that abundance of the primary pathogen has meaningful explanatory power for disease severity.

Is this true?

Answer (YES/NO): NO